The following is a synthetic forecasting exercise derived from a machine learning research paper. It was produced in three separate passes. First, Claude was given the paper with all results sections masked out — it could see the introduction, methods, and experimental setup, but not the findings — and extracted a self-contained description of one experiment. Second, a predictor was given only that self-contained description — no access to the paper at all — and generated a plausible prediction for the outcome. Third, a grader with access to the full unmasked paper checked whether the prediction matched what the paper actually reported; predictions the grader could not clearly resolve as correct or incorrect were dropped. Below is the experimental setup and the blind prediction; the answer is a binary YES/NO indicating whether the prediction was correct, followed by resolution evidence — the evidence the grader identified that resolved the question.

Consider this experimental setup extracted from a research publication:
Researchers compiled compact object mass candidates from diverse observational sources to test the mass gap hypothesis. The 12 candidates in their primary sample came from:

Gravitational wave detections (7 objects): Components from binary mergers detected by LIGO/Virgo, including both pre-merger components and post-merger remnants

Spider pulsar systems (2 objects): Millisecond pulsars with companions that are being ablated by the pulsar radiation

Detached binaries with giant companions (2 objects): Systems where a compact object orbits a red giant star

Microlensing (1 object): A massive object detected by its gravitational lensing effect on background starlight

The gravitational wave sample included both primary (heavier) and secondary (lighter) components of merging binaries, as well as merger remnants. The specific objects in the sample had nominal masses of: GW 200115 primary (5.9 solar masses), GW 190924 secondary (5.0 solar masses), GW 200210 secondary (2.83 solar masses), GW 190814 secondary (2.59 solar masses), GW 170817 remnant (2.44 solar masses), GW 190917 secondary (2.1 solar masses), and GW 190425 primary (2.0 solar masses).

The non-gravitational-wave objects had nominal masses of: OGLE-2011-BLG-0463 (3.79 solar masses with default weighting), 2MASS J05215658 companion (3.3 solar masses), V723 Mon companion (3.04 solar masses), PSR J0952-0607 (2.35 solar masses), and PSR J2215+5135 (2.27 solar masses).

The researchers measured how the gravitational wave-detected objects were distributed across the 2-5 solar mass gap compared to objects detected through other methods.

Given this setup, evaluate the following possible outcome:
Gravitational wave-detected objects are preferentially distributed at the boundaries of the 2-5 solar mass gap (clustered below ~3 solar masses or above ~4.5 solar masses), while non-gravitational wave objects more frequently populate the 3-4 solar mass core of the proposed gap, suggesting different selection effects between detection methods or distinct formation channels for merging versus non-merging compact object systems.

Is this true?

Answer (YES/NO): YES